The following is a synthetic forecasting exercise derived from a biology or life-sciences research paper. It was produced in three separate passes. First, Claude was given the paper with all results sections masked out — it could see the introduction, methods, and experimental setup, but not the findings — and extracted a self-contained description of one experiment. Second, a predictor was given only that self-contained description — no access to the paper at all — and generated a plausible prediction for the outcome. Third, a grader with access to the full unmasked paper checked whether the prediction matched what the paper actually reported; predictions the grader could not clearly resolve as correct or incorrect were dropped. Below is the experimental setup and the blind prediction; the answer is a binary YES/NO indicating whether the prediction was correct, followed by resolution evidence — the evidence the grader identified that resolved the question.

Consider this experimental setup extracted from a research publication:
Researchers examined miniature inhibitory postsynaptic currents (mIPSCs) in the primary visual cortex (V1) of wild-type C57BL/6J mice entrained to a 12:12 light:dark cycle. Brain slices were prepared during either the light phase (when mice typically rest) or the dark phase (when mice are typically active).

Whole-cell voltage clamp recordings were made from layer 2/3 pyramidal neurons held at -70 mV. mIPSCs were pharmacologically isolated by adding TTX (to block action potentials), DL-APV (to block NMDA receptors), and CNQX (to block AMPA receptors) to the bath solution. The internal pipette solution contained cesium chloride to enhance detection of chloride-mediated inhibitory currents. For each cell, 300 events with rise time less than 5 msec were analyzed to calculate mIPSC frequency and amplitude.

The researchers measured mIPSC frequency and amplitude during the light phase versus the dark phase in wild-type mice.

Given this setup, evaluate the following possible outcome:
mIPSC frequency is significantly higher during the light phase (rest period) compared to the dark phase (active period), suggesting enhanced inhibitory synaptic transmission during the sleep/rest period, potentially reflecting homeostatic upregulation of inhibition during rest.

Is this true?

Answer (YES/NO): NO